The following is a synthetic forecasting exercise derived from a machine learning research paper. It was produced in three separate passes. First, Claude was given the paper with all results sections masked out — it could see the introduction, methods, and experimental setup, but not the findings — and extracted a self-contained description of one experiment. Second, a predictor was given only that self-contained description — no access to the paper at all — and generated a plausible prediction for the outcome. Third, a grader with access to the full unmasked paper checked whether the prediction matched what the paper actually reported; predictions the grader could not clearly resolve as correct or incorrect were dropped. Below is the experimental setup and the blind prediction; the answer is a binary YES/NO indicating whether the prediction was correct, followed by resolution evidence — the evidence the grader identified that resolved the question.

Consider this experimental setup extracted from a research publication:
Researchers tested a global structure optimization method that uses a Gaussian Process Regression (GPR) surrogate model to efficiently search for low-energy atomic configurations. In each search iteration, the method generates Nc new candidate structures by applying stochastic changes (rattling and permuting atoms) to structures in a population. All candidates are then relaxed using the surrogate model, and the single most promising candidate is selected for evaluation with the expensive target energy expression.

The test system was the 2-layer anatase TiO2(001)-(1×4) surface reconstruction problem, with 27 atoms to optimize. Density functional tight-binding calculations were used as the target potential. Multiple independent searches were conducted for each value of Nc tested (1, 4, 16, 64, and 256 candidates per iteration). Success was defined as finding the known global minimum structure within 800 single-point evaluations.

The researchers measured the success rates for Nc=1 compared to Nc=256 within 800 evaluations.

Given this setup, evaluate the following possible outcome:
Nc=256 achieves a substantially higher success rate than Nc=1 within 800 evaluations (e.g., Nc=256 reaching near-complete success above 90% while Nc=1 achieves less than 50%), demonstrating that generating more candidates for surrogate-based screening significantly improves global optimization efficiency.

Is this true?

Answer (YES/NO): YES